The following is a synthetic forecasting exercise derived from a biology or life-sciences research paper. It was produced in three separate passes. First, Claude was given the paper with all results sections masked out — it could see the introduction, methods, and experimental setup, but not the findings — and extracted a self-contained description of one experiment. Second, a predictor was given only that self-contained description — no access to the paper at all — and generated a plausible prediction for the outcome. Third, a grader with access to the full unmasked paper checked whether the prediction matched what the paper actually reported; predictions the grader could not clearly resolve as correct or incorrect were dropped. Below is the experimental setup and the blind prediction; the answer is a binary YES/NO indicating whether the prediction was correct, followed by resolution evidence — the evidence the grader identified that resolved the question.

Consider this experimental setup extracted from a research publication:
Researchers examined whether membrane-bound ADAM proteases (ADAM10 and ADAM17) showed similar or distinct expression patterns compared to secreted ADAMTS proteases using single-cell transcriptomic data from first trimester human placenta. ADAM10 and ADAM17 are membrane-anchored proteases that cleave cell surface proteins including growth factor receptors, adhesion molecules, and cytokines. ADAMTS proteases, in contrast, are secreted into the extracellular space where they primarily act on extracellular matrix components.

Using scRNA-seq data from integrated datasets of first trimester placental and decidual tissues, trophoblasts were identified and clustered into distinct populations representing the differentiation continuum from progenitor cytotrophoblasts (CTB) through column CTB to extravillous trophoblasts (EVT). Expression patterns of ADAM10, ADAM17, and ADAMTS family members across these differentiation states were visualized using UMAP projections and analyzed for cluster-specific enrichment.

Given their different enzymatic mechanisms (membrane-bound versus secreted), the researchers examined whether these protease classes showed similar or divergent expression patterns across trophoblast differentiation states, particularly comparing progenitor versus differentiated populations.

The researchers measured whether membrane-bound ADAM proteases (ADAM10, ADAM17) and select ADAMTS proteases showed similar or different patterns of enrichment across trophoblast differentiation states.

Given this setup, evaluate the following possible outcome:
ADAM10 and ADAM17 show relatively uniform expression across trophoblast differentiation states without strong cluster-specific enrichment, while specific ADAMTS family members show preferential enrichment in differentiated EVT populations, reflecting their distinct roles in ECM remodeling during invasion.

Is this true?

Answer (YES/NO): NO